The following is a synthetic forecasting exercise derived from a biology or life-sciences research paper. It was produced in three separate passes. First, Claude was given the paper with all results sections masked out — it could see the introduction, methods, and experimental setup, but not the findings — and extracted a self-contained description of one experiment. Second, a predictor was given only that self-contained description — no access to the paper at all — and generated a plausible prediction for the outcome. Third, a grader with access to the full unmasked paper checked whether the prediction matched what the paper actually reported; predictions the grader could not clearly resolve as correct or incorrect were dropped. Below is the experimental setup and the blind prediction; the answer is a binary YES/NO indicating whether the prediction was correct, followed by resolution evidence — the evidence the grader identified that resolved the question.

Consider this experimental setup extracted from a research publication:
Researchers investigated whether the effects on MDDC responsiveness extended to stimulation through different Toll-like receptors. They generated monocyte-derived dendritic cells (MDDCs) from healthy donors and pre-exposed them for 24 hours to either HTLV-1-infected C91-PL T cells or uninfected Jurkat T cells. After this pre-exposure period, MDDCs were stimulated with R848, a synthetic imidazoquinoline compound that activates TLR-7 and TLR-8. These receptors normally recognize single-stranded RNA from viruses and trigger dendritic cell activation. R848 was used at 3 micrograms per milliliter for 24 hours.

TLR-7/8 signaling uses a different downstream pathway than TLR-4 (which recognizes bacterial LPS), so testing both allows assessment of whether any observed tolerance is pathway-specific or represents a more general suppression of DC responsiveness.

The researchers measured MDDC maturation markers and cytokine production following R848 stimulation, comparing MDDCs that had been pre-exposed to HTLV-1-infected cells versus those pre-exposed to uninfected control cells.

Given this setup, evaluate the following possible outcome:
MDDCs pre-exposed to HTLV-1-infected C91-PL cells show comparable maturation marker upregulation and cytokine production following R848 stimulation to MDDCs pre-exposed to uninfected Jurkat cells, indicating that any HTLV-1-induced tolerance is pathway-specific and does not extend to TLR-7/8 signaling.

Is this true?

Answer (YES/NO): NO